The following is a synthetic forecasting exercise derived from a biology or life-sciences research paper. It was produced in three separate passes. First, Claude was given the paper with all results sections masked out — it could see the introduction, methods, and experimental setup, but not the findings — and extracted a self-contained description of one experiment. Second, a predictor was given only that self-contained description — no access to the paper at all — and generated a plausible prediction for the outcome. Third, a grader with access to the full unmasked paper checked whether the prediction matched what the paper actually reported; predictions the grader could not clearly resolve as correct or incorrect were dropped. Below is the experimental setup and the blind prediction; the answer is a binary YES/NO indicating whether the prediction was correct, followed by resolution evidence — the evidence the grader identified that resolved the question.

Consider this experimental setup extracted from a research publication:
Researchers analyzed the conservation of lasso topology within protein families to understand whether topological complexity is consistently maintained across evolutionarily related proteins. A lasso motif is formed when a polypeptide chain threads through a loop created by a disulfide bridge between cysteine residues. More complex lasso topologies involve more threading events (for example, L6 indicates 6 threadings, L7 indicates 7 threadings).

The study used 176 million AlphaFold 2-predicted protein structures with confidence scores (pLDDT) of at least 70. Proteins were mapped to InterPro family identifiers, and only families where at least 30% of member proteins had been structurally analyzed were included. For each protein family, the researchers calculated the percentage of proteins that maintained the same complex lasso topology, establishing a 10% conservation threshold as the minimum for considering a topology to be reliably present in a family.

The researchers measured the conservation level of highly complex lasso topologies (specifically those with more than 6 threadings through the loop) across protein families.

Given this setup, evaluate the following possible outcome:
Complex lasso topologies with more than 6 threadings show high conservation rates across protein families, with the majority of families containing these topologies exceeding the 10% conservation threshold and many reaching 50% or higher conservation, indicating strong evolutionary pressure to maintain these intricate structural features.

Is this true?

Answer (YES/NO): NO